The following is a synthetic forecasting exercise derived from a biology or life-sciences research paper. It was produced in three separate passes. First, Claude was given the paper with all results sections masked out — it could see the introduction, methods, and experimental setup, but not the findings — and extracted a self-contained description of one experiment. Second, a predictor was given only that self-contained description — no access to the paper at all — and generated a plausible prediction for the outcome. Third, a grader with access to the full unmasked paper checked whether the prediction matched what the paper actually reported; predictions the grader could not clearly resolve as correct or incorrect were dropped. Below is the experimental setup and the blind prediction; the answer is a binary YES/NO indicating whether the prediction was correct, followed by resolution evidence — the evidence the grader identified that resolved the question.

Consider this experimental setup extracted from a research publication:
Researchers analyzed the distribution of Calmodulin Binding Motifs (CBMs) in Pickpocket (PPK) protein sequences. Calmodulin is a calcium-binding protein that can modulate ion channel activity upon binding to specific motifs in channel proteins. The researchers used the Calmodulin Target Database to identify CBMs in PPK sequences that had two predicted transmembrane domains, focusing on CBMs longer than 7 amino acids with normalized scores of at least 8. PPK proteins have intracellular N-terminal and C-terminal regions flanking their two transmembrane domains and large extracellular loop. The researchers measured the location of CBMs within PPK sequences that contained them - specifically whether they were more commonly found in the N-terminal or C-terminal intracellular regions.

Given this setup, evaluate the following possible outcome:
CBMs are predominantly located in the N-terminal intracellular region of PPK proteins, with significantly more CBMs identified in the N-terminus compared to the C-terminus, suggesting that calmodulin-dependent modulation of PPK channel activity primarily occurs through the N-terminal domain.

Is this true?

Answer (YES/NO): YES